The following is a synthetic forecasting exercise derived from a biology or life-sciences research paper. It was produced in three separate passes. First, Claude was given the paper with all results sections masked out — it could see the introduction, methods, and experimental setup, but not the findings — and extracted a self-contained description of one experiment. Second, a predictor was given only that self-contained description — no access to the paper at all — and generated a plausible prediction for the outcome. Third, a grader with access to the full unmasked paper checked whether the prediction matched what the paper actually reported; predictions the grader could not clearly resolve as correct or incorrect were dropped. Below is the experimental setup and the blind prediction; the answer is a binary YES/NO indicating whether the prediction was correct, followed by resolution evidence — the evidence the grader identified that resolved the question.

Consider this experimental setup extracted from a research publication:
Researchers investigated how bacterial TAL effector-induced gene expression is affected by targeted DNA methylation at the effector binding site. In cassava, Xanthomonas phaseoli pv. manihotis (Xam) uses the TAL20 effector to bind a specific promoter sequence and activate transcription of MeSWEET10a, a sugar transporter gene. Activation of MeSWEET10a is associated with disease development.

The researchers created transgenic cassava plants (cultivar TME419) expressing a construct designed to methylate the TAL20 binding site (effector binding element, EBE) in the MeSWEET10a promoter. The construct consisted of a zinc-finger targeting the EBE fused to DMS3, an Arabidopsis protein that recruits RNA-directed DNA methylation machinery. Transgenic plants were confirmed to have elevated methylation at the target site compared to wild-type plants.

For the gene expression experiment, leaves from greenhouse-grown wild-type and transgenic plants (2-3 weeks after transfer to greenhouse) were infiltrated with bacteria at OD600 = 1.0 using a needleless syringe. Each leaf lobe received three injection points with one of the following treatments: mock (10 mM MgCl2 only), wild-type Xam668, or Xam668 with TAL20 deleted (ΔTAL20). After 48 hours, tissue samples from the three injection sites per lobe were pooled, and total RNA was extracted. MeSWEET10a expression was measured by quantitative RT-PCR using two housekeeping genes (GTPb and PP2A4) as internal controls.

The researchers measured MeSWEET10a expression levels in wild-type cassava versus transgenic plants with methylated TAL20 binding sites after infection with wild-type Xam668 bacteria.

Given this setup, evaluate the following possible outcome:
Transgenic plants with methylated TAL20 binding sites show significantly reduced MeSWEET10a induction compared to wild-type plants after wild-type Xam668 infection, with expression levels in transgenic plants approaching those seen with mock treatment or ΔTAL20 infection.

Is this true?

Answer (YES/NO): YES